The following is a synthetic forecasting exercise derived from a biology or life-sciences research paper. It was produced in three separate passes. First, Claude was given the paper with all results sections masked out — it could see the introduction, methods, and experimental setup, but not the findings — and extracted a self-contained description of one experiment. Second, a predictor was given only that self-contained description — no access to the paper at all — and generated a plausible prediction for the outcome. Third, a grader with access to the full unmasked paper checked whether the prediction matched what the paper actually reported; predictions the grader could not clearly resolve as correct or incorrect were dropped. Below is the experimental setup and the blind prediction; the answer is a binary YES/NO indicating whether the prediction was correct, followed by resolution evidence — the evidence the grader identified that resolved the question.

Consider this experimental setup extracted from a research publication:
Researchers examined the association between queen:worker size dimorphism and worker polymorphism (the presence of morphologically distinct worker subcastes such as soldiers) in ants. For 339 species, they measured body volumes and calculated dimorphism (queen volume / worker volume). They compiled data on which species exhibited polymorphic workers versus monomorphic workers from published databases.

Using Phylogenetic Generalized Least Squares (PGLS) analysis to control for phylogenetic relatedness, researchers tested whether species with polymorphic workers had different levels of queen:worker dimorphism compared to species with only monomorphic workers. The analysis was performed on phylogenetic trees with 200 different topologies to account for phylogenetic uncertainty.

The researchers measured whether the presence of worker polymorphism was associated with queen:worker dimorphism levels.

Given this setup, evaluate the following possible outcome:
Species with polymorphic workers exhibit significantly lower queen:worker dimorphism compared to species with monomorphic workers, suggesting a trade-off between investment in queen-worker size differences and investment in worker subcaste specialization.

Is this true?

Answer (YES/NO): NO